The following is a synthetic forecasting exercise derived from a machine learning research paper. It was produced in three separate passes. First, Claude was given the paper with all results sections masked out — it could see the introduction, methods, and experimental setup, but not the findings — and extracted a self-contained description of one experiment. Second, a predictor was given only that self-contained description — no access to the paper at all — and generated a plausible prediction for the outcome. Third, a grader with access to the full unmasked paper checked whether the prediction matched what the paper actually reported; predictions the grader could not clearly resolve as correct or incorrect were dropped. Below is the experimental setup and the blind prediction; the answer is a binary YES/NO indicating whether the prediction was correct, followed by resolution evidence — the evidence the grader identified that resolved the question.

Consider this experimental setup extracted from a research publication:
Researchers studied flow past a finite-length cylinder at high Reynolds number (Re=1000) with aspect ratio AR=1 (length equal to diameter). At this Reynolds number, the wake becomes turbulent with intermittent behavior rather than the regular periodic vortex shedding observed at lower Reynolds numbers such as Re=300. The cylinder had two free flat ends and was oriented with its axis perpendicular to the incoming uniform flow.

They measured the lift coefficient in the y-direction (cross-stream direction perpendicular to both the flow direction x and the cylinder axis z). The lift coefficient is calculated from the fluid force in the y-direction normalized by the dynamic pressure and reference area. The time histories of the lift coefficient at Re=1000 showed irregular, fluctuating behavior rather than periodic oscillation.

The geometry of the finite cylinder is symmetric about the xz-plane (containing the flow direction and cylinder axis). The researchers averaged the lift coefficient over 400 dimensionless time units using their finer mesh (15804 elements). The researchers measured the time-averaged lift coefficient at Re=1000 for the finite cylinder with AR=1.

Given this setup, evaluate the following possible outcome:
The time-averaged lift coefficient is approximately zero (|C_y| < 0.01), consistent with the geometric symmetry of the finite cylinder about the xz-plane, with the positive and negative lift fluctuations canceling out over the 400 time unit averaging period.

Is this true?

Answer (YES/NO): YES